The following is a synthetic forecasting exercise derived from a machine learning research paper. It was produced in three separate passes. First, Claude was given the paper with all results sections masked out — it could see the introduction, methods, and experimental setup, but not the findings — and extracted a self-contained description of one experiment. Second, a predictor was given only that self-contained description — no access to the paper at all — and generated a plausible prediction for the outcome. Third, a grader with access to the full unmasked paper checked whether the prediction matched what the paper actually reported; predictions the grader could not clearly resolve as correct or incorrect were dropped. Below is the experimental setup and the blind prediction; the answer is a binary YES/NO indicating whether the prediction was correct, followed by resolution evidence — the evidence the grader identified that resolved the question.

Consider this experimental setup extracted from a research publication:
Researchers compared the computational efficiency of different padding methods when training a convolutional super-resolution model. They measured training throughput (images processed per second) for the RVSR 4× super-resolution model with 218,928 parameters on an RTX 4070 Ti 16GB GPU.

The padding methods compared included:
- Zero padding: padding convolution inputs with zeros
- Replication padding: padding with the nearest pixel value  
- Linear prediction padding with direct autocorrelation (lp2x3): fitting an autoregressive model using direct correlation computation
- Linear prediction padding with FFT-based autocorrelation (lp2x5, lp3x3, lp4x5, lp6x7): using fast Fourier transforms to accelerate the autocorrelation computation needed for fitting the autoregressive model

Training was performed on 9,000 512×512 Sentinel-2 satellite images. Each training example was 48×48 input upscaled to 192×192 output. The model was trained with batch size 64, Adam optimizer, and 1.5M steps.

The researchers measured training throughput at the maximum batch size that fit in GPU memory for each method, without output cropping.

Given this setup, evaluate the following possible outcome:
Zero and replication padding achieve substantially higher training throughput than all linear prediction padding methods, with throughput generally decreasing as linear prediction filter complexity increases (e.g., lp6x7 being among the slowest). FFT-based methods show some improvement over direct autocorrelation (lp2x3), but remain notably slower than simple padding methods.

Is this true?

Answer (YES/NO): NO